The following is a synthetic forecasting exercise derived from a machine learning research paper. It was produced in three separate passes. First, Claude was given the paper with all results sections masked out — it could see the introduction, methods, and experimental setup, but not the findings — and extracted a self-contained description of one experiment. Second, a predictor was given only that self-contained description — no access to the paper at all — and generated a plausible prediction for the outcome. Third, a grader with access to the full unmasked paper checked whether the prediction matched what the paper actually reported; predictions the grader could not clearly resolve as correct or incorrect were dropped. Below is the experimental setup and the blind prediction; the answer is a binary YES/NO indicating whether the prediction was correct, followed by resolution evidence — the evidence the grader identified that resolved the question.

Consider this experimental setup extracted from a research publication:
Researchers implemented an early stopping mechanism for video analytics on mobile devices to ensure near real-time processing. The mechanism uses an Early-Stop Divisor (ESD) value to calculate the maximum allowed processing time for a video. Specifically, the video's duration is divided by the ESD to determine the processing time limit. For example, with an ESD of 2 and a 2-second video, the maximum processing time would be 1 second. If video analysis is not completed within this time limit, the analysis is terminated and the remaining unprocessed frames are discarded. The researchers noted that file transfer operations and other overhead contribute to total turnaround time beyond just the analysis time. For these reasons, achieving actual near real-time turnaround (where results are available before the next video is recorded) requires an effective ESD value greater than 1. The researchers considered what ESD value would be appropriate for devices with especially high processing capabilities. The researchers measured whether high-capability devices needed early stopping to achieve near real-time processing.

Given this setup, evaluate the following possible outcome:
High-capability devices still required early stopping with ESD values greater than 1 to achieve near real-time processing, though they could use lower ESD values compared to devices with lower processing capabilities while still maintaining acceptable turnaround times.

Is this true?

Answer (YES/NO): NO